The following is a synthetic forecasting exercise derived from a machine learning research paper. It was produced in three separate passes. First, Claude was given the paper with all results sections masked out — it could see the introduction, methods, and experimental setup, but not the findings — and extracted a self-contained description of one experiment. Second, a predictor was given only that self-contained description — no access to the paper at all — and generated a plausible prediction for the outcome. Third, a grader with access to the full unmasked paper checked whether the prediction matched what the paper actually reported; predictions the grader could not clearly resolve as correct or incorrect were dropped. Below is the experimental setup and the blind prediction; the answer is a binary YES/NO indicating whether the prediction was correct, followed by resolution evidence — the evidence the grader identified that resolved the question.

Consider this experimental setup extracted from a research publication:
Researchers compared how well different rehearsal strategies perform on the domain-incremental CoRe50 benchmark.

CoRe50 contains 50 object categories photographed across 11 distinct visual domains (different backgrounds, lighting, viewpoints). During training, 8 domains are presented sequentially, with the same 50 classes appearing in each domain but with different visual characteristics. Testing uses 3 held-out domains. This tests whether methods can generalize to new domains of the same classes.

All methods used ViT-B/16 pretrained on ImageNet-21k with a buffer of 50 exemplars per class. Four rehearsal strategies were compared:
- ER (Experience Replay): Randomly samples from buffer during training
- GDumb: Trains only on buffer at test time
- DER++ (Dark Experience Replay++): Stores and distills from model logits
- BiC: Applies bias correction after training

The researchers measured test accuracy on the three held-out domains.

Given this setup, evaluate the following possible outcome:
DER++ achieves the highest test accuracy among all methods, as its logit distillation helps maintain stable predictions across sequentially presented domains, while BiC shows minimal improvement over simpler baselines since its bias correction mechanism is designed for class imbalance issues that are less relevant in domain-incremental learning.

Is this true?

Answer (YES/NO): NO